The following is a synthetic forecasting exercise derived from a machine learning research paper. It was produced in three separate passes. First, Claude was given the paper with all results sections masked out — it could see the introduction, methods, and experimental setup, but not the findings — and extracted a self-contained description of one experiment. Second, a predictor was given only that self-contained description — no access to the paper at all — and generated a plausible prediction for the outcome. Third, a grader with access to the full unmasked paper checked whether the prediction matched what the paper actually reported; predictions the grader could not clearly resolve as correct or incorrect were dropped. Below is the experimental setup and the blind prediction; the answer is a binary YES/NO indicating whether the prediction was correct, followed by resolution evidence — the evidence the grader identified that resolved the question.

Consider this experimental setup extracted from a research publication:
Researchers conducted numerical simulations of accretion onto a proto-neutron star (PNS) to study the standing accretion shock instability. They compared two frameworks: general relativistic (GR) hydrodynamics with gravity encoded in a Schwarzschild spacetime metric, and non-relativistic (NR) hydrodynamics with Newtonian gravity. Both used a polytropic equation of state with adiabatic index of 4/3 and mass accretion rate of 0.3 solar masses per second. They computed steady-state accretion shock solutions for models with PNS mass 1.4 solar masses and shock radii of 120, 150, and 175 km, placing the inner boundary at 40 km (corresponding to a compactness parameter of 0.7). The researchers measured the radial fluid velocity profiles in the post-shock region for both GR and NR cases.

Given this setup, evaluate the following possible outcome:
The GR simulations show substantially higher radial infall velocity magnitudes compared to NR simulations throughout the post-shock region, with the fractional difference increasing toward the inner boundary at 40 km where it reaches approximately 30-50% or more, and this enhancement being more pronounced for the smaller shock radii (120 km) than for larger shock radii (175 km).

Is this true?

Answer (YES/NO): NO